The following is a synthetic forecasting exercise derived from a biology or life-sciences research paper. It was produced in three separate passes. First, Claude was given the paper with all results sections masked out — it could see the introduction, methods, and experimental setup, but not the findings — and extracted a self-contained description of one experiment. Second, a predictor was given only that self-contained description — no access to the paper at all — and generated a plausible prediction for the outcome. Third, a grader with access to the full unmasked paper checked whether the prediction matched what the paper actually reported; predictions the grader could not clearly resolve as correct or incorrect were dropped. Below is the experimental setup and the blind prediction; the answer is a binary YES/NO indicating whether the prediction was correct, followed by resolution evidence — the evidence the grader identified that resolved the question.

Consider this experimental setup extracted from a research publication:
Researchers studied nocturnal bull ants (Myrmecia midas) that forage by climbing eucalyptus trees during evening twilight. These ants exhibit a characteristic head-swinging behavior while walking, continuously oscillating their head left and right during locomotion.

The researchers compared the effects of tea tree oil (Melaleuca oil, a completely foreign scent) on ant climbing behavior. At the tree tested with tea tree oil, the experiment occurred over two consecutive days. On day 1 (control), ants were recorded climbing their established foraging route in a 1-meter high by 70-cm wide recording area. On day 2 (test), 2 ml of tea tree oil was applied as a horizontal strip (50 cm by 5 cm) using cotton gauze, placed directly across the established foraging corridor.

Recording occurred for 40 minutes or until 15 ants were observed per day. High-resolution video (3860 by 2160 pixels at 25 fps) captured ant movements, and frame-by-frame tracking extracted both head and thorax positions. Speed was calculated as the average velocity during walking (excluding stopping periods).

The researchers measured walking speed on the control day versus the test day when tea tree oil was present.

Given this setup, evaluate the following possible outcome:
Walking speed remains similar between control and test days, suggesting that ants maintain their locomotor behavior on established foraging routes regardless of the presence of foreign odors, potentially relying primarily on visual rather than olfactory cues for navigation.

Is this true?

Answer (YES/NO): NO